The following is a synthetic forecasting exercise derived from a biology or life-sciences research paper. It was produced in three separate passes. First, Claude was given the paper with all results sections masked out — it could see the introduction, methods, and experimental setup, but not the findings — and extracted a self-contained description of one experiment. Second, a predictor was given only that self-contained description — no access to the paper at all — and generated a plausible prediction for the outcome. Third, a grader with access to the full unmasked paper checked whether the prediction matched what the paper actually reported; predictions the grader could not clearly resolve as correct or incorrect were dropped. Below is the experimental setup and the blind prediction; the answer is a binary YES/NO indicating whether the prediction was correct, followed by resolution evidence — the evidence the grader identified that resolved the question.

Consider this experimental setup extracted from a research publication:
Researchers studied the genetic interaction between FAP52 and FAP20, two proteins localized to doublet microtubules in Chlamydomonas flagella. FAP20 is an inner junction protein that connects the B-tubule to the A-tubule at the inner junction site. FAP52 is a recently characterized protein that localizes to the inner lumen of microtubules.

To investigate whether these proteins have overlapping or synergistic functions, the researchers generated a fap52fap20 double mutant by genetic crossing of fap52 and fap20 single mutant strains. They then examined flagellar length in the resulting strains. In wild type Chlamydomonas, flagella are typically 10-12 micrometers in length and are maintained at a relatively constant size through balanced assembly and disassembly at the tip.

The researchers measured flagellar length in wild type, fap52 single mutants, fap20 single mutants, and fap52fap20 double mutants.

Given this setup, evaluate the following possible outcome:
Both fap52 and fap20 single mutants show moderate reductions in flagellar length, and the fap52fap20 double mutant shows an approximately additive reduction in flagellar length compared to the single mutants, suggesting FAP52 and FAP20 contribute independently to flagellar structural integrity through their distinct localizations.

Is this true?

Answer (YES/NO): NO